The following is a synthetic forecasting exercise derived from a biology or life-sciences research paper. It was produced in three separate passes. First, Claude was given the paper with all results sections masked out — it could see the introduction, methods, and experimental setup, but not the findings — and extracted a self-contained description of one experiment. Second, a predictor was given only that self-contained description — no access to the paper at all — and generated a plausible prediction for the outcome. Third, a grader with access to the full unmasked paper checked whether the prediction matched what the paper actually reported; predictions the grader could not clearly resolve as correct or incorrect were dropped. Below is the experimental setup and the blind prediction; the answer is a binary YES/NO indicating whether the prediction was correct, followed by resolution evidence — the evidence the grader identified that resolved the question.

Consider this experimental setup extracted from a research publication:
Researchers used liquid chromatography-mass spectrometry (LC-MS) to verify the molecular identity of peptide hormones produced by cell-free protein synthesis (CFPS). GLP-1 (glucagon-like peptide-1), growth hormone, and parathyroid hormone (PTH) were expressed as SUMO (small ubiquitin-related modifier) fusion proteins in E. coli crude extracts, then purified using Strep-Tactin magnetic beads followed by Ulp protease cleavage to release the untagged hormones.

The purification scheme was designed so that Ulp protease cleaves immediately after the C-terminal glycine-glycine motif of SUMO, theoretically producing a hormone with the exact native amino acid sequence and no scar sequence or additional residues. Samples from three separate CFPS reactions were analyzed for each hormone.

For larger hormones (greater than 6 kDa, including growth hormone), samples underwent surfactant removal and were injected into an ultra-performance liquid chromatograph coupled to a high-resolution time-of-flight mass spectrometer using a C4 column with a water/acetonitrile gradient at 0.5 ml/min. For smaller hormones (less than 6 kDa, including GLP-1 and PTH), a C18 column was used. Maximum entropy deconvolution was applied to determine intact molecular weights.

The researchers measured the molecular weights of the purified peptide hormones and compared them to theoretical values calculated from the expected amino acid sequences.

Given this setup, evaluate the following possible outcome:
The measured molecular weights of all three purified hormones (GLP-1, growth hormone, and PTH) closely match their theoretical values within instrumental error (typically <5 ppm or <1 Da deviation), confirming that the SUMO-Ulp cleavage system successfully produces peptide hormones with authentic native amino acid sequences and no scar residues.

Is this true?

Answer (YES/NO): NO